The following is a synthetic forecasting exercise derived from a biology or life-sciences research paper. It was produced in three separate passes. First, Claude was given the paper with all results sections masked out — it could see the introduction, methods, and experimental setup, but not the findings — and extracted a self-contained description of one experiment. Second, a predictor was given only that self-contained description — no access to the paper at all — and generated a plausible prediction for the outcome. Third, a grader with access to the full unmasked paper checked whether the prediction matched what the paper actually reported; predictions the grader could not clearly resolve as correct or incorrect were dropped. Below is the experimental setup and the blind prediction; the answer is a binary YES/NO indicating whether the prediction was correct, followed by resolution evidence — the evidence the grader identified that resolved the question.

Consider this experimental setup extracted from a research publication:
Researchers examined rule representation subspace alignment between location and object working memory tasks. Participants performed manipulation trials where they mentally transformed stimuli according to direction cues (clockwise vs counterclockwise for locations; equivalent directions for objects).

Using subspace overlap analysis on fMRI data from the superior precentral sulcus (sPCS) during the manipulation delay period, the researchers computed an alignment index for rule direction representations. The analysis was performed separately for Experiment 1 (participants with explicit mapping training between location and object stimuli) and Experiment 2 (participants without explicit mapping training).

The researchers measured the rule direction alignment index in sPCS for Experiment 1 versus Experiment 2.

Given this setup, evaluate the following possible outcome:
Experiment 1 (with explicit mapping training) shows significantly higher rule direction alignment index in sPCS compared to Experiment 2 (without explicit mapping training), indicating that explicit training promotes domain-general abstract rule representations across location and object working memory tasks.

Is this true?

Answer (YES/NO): YES